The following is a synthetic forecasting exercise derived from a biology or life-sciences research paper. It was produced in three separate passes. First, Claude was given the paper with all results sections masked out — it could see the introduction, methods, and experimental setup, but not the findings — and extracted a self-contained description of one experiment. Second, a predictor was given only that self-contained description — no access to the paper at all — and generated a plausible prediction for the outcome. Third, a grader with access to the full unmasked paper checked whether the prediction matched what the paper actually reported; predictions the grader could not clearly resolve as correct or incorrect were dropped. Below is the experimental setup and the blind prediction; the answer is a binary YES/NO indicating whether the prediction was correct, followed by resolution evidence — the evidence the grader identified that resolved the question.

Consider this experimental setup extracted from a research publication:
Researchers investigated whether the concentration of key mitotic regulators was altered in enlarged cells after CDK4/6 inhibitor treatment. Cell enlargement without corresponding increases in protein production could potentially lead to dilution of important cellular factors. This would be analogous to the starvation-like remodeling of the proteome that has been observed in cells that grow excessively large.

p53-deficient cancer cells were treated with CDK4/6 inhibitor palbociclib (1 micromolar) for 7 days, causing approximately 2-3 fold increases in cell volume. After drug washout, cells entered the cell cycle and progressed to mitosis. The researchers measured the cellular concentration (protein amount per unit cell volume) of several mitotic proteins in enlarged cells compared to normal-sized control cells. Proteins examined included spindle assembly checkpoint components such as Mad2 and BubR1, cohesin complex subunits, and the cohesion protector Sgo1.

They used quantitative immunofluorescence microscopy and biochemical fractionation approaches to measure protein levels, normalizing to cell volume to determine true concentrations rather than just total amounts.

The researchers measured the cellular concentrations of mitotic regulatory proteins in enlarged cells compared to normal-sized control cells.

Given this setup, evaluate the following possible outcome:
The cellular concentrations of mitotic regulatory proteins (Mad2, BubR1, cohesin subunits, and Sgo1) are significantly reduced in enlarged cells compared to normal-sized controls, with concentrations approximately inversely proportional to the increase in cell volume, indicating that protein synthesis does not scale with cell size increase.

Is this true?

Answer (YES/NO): NO